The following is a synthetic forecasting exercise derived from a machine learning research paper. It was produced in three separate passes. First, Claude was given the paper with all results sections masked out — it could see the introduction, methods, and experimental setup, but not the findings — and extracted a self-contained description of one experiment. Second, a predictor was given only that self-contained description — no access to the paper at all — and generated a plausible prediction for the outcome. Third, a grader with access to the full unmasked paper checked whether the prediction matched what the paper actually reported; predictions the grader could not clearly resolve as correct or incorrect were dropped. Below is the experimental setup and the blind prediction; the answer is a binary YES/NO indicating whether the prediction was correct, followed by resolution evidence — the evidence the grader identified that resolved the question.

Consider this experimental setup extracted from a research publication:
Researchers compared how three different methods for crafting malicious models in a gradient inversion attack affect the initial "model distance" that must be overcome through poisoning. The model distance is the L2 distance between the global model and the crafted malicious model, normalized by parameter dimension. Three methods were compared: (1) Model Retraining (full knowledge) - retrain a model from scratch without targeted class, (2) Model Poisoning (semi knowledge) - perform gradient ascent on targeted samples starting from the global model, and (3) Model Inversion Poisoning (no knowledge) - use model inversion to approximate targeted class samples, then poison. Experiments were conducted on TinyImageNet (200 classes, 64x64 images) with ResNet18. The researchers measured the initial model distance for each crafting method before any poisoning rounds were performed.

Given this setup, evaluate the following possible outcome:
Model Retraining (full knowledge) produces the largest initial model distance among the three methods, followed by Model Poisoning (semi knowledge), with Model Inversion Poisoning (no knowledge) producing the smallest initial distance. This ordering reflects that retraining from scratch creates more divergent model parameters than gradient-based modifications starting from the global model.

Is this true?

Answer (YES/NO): NO